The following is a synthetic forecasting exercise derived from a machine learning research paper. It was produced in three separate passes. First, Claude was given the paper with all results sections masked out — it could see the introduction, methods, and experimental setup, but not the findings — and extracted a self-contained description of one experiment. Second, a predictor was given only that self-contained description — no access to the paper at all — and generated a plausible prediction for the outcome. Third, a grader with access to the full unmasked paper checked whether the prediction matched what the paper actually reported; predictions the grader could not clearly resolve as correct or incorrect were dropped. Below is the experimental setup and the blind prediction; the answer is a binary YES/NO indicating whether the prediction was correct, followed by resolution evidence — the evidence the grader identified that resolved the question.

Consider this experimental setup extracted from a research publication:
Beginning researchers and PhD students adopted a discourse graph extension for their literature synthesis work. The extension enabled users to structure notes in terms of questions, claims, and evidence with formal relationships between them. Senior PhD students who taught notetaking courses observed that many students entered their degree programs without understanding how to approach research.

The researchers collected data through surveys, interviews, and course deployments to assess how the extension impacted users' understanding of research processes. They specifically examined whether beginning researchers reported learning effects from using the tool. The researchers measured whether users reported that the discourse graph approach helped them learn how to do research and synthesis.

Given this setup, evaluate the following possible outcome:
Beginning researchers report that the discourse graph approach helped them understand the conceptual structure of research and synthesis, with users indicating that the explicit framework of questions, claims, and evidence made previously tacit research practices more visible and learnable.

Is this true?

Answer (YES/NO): YES